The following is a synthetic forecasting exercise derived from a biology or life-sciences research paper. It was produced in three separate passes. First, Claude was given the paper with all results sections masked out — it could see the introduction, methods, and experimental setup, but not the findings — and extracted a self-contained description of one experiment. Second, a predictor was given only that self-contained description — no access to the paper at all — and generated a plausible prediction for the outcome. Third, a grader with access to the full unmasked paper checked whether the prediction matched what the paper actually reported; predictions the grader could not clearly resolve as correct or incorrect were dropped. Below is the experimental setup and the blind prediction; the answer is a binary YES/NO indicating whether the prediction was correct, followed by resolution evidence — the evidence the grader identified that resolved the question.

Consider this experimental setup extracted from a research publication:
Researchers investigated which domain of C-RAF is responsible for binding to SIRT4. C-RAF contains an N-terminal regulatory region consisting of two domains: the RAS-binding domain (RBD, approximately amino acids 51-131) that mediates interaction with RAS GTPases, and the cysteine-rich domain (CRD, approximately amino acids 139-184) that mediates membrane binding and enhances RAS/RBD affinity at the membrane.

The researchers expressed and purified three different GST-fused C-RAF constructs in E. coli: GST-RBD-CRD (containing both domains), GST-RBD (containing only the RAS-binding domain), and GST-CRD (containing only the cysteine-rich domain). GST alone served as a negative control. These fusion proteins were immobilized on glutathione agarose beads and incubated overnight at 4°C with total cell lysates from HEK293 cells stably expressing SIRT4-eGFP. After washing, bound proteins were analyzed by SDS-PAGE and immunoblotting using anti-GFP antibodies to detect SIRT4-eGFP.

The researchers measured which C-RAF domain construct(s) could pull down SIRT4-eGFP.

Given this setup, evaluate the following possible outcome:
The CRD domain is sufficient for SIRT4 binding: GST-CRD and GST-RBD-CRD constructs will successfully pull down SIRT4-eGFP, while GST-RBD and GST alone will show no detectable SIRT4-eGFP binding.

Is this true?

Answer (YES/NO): NO